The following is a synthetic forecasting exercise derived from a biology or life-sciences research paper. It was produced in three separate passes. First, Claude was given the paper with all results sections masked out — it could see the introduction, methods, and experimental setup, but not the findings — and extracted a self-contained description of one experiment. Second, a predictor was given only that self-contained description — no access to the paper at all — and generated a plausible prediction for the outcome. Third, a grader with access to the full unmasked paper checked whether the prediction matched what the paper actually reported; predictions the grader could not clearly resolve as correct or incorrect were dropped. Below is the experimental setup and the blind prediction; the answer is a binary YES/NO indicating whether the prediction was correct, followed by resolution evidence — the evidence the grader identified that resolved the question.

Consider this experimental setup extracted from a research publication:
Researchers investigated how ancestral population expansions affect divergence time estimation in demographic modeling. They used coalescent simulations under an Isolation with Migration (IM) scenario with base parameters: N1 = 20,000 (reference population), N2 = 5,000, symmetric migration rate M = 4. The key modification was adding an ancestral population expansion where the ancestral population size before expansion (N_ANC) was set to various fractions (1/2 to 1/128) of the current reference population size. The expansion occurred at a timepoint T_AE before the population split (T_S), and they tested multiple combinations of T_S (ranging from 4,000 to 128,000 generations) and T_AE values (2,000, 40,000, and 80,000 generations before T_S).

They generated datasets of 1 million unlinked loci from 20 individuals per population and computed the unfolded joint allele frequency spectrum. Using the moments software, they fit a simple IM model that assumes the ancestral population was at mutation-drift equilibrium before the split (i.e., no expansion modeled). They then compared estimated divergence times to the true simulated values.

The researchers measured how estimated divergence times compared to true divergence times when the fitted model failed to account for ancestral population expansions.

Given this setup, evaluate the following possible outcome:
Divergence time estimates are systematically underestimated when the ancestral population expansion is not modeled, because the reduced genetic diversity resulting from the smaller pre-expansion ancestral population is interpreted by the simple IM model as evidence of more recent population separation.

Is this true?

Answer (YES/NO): NO